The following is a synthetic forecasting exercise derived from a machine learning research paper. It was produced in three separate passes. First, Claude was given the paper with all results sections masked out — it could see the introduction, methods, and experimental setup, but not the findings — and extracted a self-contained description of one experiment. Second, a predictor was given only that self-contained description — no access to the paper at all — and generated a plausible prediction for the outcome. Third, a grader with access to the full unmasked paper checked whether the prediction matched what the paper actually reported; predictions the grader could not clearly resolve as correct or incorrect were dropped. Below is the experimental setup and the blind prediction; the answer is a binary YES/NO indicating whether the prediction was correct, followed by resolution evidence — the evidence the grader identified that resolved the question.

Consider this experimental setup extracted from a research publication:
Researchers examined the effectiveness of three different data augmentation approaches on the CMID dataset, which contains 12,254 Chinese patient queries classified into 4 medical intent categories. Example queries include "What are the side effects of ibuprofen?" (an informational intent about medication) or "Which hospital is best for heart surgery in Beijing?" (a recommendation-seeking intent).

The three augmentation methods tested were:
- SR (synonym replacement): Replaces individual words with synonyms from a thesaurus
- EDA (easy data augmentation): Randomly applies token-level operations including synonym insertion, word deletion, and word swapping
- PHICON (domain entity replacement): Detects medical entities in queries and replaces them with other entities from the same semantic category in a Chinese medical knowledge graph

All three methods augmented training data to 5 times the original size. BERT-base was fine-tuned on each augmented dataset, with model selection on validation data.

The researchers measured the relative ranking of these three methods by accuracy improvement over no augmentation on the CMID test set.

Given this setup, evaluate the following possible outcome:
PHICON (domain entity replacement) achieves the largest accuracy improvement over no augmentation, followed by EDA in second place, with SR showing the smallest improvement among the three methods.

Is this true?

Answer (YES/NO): NO